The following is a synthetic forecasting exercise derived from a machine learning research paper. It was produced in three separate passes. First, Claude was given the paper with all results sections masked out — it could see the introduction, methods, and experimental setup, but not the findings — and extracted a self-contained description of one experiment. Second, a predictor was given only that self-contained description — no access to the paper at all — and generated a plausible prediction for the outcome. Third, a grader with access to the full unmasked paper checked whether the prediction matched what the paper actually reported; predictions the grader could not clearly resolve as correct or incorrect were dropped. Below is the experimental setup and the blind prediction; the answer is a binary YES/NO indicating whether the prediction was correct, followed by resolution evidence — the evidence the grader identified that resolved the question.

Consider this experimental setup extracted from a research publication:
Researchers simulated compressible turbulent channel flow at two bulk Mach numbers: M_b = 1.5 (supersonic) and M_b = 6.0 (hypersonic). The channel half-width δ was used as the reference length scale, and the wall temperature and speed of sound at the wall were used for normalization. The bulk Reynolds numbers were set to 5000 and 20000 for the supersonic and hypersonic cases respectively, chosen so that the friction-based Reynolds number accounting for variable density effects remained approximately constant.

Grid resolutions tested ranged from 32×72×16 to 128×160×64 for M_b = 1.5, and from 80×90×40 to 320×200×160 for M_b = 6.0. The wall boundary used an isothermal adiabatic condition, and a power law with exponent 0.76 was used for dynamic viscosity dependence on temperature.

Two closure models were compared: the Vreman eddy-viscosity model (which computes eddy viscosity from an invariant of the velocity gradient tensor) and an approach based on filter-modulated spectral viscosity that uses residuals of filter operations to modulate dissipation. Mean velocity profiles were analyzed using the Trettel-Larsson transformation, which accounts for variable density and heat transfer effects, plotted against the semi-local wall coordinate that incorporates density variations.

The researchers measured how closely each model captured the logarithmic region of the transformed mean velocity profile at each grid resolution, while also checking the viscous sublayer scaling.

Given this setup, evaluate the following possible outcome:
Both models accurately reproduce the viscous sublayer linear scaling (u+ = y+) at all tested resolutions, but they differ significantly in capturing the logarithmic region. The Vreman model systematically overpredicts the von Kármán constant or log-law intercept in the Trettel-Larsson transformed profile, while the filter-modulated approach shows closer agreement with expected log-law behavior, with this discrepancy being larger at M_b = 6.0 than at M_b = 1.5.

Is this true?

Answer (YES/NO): NO